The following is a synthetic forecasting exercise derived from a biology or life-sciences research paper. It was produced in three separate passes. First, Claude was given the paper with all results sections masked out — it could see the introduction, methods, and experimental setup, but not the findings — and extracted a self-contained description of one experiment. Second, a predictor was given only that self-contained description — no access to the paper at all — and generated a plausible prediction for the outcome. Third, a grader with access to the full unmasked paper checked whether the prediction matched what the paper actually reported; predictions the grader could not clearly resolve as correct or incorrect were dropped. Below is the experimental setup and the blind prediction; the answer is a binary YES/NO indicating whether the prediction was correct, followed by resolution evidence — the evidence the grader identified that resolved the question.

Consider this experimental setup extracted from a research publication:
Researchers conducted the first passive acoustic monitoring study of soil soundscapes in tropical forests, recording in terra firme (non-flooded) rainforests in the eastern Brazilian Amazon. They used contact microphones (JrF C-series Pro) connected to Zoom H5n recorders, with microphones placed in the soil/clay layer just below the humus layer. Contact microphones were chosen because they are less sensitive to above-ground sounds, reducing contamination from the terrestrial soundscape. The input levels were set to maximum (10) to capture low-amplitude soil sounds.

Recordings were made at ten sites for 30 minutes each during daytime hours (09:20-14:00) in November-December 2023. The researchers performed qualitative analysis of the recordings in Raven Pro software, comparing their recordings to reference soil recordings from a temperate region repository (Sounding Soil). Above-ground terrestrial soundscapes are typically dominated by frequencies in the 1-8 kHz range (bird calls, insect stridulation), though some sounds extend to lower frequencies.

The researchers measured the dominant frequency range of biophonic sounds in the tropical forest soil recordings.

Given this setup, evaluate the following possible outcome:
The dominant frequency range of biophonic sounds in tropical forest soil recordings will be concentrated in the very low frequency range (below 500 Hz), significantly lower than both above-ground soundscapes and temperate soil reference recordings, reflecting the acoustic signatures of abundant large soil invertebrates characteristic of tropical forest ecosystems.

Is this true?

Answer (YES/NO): NO